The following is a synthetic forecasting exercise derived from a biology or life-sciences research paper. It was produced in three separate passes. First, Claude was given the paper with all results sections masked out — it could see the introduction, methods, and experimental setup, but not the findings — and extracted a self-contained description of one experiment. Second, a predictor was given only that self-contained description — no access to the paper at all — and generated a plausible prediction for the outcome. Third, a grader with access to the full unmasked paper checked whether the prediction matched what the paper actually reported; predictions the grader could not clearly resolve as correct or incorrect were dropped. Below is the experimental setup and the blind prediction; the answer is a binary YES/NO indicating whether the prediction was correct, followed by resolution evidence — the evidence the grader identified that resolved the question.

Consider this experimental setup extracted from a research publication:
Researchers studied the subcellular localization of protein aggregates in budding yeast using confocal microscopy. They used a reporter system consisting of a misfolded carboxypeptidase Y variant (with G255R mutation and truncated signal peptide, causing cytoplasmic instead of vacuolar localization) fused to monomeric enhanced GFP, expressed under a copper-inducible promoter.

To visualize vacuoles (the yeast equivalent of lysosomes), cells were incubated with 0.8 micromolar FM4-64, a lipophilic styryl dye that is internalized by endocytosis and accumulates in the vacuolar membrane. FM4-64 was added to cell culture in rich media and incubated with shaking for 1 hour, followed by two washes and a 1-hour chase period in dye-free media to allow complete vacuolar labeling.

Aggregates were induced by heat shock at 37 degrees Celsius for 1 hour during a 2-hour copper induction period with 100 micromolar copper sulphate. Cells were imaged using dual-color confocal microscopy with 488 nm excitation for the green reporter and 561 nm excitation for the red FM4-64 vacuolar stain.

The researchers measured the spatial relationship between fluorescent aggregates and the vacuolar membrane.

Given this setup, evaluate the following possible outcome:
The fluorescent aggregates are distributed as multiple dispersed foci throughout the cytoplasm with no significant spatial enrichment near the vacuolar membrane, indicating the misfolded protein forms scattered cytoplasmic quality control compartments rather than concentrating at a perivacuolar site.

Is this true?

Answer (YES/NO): NO